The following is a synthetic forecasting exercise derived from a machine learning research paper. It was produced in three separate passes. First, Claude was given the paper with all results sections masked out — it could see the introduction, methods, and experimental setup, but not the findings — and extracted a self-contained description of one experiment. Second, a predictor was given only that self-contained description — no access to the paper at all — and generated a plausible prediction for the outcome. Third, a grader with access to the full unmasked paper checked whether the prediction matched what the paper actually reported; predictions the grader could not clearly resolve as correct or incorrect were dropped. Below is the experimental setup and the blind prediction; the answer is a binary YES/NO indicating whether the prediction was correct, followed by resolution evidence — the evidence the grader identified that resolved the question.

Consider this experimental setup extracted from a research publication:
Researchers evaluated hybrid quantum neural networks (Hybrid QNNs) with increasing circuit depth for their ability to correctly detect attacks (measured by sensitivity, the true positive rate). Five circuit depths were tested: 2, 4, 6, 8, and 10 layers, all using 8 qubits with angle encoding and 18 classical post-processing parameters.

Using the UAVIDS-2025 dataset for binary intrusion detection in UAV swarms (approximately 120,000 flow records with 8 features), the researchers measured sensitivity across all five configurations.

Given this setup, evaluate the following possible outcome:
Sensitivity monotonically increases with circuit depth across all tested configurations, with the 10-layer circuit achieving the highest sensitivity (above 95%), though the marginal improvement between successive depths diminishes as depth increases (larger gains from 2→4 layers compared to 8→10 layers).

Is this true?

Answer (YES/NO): NO